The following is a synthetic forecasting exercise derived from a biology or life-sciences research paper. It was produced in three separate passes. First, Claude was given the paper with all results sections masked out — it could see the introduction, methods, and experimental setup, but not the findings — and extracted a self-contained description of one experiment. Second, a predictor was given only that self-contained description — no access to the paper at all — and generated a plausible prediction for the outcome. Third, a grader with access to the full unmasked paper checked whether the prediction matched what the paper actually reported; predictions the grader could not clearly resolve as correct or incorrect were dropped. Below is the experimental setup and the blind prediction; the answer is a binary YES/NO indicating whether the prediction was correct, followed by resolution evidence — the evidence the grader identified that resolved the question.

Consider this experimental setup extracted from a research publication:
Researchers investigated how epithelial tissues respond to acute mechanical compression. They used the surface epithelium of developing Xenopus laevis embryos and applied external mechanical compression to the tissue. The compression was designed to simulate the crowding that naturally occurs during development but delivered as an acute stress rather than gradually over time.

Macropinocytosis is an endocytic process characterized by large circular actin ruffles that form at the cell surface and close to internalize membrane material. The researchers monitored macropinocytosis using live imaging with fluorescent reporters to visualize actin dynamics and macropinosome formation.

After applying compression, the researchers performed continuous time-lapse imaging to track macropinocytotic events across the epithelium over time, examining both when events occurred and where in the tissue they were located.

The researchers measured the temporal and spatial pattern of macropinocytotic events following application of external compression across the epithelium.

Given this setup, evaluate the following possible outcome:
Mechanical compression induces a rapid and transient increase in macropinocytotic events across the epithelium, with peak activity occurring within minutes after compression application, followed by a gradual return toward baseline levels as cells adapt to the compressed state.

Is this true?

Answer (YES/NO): YES